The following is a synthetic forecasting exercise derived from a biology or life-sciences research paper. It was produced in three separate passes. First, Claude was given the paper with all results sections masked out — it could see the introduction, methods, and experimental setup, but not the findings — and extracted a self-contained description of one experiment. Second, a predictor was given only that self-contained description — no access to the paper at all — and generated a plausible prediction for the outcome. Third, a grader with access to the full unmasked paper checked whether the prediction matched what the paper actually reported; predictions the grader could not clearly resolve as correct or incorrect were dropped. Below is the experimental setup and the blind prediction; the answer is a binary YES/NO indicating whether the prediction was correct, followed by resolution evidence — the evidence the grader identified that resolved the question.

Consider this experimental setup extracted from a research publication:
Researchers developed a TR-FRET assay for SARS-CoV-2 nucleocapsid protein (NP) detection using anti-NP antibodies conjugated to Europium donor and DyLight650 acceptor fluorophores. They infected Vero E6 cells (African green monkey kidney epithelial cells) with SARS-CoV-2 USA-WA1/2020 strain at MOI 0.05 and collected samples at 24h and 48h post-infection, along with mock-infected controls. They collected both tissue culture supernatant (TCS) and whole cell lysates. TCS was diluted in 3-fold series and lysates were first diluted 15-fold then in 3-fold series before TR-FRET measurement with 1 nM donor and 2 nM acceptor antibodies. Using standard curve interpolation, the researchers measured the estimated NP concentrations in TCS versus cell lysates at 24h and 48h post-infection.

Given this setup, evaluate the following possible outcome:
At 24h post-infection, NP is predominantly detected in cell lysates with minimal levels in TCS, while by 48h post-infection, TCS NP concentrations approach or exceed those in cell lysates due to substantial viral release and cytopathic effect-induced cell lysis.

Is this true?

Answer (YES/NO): NO